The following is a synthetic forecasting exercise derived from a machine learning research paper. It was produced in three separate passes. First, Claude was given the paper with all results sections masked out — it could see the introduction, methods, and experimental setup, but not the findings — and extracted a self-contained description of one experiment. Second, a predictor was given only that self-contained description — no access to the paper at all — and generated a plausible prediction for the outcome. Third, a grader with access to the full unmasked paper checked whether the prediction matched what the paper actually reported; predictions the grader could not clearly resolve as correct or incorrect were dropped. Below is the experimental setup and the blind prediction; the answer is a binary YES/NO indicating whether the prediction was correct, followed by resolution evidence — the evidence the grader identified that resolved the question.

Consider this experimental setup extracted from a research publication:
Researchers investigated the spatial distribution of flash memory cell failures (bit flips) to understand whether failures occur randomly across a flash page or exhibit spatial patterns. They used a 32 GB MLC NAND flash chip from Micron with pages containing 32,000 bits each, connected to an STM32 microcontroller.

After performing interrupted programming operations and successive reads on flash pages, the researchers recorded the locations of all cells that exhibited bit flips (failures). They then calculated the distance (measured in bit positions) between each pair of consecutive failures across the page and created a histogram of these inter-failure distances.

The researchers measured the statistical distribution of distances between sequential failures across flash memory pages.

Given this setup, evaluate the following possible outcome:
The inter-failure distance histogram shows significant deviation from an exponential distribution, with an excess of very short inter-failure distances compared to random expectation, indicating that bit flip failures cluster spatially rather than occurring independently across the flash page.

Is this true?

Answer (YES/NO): NO